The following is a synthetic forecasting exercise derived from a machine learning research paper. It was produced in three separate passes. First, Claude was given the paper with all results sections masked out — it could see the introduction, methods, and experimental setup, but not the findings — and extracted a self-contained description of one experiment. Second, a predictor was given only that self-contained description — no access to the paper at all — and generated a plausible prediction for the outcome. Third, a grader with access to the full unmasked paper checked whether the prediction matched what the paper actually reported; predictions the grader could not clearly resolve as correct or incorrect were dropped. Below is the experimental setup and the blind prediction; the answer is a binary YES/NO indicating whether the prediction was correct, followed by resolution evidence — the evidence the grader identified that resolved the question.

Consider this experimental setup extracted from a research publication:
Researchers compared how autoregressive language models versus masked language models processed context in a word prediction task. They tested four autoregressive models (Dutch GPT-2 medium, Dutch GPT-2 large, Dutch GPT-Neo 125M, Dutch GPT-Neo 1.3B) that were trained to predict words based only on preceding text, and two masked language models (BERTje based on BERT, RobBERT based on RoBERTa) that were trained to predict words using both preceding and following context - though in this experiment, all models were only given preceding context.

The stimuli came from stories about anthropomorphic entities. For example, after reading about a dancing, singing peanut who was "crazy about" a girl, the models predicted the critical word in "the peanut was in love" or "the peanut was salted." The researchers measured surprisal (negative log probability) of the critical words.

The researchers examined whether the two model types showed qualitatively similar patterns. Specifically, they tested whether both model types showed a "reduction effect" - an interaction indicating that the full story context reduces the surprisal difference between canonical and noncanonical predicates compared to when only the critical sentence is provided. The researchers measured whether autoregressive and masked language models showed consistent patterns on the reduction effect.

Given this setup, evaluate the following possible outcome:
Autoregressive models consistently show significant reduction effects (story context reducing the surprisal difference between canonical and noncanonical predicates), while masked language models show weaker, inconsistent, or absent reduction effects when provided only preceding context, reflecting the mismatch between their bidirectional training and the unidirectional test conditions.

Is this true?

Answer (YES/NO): NO